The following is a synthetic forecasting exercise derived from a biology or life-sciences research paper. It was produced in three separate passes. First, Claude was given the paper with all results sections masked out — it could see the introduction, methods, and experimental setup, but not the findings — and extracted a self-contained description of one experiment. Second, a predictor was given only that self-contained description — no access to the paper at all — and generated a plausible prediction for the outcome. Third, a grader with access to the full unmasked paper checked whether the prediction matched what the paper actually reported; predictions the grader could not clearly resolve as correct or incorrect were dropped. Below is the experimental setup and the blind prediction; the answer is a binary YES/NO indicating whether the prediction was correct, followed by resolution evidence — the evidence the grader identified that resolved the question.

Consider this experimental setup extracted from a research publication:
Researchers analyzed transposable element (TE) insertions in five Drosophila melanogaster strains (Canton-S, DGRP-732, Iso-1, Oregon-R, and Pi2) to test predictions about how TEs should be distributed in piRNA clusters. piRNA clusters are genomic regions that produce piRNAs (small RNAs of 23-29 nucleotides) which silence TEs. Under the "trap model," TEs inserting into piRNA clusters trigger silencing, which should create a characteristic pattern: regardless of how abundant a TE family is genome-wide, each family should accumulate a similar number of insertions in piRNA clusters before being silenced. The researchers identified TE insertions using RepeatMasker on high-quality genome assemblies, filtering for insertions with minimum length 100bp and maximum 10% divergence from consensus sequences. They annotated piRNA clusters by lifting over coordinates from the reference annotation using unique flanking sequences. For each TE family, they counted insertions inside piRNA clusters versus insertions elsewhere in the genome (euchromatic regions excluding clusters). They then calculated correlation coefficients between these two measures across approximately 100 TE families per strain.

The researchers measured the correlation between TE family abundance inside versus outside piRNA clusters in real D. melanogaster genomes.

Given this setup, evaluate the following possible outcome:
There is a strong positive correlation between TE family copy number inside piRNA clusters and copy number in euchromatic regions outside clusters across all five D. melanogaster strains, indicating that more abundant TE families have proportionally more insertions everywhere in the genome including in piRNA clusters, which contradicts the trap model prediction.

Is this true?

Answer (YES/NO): YES